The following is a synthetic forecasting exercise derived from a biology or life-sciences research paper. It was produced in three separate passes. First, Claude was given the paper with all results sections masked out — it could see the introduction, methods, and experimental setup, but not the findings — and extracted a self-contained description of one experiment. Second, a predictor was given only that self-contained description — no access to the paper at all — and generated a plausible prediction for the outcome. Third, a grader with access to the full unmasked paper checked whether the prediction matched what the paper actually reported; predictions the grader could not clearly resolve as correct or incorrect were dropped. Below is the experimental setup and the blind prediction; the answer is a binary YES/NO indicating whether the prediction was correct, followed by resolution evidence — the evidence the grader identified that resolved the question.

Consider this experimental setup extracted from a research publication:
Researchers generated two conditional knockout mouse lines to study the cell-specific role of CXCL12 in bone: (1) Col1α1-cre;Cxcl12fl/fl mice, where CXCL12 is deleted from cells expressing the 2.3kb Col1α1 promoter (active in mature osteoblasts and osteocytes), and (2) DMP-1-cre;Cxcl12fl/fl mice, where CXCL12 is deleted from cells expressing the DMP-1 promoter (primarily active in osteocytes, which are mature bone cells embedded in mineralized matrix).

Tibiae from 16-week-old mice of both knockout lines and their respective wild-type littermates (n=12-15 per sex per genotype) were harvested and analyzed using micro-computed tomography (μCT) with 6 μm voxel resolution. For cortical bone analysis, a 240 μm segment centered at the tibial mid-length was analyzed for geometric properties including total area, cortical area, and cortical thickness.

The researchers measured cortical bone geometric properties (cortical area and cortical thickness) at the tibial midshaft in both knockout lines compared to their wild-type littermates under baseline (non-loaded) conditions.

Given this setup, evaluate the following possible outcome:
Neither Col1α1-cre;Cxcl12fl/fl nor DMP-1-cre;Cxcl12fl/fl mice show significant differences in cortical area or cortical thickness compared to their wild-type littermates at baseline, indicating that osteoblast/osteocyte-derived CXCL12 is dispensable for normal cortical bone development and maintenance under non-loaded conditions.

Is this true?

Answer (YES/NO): YES